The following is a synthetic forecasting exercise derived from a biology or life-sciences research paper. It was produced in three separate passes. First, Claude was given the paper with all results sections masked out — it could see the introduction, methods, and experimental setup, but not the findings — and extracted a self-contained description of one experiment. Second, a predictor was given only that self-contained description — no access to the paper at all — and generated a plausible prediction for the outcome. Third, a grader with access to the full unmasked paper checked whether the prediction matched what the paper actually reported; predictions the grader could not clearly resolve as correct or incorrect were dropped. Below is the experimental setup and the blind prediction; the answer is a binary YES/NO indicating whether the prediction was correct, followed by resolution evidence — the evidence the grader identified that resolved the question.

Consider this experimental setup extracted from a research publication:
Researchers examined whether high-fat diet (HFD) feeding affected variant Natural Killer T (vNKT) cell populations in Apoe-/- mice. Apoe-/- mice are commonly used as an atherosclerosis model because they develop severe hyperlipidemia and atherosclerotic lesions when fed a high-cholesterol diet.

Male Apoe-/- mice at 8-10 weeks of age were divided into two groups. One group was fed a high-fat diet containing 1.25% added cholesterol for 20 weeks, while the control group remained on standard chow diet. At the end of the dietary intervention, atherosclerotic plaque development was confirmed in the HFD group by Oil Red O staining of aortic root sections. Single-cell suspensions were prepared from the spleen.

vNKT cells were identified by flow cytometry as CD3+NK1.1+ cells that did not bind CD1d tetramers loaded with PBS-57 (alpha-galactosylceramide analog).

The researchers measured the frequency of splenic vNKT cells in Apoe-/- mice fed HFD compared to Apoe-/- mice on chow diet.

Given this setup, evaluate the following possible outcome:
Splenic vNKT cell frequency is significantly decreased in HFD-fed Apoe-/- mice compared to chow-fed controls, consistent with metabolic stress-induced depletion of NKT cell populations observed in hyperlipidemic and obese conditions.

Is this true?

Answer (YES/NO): NO